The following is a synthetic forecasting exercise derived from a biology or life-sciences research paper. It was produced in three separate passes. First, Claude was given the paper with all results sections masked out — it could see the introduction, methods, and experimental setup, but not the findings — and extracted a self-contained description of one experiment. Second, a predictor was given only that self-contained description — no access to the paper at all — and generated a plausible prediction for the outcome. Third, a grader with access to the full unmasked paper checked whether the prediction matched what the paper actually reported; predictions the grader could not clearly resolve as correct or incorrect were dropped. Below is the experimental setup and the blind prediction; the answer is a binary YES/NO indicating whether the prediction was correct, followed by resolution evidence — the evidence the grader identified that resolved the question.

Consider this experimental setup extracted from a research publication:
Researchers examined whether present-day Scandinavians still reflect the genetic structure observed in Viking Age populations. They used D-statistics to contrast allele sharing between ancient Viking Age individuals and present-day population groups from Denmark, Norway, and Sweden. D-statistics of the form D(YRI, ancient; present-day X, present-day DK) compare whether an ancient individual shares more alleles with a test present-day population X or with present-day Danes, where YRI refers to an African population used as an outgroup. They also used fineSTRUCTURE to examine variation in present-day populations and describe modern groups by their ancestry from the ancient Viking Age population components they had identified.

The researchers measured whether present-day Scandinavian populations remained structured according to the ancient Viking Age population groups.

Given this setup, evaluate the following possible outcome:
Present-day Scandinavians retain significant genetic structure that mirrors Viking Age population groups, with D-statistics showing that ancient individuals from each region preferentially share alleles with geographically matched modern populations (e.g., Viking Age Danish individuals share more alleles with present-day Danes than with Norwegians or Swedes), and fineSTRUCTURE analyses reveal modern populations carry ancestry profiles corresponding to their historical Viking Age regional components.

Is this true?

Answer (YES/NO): YES